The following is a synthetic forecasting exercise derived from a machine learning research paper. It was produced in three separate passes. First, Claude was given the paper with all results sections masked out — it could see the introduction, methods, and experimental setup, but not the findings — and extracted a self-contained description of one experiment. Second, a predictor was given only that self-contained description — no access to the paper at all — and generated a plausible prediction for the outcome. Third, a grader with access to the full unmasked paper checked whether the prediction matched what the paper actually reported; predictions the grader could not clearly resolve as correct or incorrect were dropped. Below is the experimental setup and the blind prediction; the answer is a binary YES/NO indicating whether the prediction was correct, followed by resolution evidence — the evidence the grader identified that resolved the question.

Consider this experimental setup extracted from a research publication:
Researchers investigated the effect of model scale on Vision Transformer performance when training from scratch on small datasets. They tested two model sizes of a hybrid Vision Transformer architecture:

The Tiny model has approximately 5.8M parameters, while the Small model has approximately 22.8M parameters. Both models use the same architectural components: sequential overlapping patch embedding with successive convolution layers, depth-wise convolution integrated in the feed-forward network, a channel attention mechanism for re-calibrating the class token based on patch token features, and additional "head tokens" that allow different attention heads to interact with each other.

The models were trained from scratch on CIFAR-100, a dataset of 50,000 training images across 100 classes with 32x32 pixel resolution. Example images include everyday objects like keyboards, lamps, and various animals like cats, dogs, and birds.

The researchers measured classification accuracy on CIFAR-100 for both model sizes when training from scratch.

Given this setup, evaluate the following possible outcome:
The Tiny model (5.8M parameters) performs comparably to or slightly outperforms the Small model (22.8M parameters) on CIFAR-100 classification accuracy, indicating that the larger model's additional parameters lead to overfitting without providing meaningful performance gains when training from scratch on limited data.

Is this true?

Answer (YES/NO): NO